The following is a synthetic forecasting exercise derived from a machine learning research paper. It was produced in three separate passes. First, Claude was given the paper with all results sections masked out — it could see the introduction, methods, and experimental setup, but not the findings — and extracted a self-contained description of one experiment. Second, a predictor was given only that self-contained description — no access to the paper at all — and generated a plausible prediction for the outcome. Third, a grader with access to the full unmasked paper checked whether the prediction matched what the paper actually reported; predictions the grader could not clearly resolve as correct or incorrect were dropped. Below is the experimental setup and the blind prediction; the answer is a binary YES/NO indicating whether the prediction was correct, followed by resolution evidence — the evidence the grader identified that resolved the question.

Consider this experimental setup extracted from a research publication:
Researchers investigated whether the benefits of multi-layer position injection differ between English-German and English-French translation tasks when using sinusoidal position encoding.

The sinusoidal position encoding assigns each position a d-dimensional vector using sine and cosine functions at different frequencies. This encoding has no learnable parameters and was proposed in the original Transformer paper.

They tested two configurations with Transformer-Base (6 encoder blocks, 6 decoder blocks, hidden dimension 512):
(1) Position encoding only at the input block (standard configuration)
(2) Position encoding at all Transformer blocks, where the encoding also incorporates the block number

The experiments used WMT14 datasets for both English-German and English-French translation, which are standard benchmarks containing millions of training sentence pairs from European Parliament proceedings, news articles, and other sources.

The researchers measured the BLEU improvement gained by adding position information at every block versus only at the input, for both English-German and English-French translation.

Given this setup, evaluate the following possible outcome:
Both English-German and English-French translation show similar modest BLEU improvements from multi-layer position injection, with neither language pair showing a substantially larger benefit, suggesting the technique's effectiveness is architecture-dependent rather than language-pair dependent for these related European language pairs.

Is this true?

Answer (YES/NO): YES